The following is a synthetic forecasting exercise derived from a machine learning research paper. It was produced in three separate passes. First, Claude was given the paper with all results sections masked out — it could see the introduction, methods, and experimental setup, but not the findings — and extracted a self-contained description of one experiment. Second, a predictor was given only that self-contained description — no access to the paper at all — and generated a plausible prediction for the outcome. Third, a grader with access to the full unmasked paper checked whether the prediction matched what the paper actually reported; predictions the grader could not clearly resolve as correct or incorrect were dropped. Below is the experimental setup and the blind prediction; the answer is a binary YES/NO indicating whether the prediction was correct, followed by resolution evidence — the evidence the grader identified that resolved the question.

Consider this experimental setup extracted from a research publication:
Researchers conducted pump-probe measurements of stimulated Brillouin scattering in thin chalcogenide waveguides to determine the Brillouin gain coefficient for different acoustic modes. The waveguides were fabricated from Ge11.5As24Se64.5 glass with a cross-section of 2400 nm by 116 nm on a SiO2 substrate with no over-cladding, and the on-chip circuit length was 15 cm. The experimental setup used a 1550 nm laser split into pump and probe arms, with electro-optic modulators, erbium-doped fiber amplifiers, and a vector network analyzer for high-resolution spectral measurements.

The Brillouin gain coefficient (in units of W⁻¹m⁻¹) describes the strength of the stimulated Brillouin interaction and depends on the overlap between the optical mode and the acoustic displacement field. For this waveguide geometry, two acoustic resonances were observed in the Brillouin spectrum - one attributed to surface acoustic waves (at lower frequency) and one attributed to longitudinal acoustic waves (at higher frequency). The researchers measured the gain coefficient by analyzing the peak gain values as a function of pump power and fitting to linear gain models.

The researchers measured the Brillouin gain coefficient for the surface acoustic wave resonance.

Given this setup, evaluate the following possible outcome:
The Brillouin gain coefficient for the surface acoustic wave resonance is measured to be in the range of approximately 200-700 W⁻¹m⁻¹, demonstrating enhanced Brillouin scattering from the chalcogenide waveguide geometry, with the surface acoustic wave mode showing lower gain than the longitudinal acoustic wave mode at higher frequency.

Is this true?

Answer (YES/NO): NO